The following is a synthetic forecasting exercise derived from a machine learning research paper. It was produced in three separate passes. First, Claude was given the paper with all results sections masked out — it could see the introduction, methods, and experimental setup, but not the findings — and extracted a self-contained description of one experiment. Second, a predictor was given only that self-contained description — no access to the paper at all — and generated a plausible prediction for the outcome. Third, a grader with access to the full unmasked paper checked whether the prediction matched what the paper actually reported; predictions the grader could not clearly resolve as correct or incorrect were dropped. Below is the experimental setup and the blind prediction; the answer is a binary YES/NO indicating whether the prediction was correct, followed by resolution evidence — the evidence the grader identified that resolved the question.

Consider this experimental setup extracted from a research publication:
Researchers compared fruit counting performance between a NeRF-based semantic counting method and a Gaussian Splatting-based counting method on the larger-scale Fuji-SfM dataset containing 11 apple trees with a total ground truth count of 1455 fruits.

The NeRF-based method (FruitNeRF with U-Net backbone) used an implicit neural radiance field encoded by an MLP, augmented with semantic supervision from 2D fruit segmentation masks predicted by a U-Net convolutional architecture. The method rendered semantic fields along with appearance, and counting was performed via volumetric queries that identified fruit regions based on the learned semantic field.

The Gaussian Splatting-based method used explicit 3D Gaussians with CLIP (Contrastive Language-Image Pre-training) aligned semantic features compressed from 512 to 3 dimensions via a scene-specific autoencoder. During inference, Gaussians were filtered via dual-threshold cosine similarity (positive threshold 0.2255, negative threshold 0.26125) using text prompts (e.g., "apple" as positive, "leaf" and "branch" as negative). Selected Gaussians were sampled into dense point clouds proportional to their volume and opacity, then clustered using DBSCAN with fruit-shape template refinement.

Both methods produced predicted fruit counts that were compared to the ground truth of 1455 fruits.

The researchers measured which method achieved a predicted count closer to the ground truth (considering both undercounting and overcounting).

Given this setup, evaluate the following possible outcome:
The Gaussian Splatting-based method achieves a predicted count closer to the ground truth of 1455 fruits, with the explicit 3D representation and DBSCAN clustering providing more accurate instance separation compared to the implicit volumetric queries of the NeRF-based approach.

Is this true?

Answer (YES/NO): NO